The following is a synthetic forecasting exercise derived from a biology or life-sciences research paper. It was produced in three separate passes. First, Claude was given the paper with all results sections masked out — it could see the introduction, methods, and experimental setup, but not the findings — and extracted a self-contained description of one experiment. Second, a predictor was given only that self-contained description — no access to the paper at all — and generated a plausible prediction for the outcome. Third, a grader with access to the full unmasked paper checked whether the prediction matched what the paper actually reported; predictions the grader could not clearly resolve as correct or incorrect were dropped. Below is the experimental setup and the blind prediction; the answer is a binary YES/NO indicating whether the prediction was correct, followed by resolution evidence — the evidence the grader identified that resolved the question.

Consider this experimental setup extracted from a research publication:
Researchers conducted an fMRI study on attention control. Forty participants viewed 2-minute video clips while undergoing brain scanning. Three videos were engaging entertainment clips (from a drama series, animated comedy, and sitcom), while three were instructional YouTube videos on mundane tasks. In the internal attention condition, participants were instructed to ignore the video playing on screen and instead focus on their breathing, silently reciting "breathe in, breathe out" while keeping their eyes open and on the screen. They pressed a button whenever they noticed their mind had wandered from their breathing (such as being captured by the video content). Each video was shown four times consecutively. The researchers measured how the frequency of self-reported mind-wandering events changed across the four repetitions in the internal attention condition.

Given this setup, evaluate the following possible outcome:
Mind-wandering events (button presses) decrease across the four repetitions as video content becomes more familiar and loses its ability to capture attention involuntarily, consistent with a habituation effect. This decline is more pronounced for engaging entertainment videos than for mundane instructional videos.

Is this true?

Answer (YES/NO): NO